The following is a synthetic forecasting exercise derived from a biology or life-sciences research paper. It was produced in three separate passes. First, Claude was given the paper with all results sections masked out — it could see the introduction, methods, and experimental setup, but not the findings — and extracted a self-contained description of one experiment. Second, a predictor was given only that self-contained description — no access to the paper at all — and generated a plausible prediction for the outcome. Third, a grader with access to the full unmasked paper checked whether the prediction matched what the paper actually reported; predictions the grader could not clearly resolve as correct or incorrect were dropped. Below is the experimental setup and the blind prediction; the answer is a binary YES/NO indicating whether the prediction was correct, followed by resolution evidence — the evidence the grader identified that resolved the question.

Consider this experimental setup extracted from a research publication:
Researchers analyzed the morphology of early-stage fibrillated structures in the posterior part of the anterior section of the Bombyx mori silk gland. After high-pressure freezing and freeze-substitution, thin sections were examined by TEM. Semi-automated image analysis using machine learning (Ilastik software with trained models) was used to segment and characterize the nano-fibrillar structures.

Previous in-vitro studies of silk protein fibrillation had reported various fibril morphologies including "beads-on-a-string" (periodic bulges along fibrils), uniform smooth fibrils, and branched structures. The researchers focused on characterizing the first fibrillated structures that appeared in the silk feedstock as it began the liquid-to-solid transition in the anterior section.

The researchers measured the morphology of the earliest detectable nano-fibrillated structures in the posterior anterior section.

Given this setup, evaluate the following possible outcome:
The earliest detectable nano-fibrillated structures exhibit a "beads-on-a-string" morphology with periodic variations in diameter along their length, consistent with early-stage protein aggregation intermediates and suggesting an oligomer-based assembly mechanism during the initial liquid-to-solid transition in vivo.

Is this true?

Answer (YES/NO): YES